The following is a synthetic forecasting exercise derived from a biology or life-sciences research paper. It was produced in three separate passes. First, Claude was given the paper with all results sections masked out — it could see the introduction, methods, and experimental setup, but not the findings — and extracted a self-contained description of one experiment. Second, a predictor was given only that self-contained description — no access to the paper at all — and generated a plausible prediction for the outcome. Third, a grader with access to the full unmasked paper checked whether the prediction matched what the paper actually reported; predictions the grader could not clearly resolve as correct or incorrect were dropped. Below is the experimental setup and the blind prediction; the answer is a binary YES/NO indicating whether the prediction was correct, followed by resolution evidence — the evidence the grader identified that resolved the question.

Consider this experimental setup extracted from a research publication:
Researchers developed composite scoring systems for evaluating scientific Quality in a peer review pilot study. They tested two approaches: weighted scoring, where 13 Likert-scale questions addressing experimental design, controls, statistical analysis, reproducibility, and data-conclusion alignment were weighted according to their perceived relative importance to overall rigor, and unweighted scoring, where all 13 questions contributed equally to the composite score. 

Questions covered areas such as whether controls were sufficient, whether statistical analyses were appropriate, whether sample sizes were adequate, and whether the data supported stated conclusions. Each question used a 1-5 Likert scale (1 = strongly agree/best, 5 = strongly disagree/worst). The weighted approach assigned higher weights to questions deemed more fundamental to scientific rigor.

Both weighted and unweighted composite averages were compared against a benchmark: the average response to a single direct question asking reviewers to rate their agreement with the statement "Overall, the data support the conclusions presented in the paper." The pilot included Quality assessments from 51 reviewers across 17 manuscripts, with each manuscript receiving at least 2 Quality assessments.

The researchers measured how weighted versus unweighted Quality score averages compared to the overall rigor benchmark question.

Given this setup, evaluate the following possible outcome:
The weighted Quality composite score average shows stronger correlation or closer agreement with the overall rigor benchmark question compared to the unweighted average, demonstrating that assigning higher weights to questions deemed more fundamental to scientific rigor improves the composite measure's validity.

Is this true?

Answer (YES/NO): NO